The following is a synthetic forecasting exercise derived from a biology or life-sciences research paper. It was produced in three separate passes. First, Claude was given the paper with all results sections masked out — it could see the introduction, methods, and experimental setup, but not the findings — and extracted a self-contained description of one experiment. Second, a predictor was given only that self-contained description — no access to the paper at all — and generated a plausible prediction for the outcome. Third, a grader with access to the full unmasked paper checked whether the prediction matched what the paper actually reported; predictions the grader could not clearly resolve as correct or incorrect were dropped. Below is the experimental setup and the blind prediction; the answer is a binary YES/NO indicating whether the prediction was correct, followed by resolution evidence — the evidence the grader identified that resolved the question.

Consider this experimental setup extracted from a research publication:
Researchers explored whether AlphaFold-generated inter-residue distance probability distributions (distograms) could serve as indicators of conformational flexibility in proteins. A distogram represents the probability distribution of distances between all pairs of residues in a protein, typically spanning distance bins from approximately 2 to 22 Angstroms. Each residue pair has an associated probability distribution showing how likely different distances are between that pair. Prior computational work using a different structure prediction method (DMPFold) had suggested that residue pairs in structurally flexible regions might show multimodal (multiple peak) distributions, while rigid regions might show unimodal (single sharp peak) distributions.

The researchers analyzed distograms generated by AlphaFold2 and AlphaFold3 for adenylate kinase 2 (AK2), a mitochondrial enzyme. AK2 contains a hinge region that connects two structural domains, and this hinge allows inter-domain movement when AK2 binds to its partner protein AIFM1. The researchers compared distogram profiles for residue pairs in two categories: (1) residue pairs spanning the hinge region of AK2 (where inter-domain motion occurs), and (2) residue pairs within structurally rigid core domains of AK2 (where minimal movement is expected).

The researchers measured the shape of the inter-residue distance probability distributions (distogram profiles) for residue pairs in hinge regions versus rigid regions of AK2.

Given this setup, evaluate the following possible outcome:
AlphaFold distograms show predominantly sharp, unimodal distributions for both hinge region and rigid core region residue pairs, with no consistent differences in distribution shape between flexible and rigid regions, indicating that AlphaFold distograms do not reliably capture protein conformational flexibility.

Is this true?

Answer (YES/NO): NO